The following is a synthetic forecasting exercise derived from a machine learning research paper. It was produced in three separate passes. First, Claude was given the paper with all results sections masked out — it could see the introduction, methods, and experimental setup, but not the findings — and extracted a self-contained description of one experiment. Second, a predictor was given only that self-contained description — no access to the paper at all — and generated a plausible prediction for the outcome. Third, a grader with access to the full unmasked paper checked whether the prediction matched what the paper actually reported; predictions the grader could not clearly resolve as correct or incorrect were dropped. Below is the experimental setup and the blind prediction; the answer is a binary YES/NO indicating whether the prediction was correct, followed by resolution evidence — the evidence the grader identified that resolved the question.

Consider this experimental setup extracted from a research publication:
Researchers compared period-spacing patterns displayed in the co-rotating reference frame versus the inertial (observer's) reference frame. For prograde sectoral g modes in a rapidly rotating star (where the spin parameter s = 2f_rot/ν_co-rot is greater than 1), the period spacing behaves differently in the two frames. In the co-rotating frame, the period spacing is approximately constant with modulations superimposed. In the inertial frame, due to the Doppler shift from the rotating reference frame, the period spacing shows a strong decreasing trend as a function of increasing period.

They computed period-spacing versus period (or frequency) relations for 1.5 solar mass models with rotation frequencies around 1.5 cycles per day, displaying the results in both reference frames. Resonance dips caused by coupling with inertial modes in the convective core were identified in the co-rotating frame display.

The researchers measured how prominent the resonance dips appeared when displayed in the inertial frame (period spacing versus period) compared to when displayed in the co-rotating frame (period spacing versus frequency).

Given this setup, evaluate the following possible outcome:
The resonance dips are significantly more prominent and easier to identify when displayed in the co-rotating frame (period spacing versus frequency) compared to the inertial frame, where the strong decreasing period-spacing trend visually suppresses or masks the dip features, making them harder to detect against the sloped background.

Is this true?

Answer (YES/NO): YES